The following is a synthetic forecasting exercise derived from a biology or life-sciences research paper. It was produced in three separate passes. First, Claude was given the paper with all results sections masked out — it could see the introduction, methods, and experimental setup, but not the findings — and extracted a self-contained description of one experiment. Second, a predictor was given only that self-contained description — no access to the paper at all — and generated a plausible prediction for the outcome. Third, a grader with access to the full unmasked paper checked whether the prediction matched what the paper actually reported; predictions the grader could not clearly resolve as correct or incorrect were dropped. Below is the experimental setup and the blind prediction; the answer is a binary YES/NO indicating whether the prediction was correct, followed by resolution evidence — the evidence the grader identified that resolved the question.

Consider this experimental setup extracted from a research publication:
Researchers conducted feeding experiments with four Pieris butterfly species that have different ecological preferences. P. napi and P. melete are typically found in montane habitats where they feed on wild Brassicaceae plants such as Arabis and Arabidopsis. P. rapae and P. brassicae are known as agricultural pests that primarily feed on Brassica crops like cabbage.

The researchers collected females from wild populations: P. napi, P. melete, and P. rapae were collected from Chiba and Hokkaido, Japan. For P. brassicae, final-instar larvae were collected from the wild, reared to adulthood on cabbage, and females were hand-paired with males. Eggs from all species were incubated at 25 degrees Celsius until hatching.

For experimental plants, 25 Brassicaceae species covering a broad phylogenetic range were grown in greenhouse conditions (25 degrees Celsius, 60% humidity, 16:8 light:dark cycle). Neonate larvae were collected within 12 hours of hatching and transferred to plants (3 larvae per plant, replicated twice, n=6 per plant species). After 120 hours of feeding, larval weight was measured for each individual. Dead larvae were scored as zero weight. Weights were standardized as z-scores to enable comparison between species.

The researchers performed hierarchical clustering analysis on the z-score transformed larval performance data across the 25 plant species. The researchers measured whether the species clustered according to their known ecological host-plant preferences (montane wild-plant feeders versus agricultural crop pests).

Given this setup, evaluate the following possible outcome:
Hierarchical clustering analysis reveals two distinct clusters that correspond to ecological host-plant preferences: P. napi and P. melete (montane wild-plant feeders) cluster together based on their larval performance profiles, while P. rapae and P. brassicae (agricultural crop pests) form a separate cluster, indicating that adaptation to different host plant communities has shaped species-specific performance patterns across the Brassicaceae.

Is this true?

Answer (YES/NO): YES